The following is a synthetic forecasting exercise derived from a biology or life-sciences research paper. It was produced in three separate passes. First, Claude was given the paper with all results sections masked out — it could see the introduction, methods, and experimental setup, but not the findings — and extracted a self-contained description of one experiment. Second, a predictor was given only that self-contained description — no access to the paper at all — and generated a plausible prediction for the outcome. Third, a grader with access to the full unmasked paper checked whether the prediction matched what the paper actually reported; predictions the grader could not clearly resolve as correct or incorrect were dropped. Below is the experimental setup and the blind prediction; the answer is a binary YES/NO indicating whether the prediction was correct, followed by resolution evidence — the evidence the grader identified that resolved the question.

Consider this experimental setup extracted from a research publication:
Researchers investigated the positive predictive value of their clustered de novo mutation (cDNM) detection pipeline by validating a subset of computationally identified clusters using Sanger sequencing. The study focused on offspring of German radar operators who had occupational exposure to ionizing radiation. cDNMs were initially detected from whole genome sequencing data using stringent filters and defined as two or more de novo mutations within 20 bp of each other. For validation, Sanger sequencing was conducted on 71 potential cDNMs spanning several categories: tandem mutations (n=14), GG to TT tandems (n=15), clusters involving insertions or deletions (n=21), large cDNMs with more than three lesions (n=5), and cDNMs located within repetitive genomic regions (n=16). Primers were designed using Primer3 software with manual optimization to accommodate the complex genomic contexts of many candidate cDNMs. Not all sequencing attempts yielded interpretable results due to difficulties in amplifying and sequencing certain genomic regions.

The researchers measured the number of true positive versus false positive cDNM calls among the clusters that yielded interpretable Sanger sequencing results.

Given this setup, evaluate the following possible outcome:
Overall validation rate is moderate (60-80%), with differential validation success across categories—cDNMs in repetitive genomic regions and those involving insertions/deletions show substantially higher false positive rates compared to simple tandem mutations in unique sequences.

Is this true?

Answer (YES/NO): NO